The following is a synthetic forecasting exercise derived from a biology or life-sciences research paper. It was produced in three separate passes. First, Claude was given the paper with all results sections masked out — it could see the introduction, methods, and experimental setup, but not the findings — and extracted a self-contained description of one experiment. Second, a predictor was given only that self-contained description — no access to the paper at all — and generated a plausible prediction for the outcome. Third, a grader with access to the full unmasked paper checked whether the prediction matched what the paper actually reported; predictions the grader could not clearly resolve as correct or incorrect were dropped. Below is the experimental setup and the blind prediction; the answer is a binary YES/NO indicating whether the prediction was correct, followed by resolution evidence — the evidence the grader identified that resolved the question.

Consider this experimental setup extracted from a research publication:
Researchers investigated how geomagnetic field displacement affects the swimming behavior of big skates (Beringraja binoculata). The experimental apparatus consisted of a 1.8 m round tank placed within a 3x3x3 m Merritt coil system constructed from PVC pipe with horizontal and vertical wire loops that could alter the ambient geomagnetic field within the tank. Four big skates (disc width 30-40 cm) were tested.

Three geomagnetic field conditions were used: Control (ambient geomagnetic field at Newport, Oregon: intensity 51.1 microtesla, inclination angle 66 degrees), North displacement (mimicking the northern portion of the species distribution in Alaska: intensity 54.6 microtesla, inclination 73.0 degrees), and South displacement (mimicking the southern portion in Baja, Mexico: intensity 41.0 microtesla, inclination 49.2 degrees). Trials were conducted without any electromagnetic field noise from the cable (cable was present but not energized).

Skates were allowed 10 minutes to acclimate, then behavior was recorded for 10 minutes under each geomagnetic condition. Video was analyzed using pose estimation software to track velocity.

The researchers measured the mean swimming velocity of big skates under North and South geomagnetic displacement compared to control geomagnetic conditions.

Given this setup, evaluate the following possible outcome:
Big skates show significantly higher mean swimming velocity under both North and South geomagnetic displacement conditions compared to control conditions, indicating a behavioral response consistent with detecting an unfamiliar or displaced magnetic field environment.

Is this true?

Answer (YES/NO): NO